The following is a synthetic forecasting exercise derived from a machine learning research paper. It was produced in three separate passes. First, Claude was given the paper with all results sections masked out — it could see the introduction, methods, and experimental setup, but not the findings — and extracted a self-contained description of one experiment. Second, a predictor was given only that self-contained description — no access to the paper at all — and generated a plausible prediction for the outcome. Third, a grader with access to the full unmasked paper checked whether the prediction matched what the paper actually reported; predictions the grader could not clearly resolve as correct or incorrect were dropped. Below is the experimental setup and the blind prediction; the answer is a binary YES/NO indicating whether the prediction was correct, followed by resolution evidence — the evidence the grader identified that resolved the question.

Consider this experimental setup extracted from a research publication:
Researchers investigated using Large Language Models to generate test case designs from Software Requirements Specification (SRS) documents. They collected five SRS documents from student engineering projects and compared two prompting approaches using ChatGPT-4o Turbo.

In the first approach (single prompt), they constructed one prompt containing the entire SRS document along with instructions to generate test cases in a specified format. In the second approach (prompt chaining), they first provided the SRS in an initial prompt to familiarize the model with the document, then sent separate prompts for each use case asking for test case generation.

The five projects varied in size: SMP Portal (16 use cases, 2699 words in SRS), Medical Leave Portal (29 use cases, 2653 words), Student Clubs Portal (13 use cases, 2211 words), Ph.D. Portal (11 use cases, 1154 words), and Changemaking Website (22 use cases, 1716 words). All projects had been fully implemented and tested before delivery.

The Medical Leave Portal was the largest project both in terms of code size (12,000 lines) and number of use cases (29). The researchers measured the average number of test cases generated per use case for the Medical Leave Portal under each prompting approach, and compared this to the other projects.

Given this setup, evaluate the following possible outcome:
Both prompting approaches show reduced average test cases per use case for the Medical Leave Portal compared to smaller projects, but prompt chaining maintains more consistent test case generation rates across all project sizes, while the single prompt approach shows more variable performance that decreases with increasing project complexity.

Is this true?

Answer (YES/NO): NO